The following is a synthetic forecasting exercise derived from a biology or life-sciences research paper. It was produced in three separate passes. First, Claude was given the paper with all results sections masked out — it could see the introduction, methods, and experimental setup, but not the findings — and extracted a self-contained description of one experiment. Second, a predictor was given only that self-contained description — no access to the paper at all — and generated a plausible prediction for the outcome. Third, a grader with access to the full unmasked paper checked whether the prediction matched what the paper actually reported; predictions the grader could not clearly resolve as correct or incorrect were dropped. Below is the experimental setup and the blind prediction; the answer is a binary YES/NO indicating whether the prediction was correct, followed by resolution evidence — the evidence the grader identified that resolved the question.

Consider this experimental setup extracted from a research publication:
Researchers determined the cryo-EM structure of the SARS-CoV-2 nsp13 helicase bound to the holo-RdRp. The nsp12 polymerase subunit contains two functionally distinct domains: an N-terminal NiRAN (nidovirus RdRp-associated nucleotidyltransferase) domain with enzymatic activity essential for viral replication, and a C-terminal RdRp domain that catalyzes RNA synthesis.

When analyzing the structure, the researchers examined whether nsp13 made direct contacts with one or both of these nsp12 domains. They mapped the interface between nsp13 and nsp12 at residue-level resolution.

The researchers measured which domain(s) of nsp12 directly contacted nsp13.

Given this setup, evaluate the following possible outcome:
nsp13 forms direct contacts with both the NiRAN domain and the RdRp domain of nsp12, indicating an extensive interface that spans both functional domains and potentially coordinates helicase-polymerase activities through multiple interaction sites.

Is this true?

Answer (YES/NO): NO